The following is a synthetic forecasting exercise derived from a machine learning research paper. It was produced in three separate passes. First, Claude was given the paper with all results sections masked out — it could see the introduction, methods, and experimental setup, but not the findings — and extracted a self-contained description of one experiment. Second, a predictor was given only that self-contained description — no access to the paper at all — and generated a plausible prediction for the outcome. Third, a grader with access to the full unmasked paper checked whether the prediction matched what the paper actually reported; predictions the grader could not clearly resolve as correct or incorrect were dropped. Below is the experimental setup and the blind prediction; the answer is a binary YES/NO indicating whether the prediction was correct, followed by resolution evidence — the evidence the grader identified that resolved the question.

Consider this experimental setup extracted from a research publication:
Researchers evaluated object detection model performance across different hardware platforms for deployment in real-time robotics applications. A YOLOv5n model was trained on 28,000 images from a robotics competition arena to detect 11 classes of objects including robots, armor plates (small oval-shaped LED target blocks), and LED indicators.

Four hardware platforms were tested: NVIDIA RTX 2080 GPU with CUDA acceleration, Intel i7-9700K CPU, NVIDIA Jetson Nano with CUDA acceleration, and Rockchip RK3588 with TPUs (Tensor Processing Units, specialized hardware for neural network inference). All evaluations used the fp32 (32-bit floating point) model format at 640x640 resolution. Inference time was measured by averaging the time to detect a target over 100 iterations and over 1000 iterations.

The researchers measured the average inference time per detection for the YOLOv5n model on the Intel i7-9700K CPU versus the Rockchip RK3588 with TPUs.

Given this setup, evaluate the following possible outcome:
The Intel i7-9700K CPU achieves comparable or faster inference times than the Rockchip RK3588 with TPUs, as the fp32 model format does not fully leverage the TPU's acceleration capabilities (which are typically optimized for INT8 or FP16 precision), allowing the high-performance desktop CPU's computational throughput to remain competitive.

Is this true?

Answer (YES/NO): YES